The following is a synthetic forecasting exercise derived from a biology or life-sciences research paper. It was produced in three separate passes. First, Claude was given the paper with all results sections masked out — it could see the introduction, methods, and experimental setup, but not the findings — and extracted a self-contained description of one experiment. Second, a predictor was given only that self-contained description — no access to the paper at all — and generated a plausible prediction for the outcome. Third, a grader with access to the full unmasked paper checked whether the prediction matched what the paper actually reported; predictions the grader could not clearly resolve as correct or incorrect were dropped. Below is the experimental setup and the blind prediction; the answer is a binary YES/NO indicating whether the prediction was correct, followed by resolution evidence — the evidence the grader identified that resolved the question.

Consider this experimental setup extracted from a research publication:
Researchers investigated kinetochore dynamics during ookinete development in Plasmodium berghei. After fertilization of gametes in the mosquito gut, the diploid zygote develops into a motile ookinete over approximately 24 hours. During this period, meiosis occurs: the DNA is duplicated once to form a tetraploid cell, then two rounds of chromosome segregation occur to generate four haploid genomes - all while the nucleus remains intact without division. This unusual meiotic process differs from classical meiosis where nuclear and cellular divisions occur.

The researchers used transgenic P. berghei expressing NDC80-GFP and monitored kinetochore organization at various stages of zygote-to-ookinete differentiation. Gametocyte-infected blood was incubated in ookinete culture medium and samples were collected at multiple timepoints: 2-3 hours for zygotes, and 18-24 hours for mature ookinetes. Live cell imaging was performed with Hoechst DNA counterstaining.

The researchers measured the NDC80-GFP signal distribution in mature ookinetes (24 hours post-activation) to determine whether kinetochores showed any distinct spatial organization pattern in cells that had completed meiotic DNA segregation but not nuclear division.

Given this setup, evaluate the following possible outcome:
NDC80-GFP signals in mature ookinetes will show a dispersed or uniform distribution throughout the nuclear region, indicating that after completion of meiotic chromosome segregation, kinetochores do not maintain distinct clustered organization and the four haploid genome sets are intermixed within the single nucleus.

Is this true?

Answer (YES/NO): NO